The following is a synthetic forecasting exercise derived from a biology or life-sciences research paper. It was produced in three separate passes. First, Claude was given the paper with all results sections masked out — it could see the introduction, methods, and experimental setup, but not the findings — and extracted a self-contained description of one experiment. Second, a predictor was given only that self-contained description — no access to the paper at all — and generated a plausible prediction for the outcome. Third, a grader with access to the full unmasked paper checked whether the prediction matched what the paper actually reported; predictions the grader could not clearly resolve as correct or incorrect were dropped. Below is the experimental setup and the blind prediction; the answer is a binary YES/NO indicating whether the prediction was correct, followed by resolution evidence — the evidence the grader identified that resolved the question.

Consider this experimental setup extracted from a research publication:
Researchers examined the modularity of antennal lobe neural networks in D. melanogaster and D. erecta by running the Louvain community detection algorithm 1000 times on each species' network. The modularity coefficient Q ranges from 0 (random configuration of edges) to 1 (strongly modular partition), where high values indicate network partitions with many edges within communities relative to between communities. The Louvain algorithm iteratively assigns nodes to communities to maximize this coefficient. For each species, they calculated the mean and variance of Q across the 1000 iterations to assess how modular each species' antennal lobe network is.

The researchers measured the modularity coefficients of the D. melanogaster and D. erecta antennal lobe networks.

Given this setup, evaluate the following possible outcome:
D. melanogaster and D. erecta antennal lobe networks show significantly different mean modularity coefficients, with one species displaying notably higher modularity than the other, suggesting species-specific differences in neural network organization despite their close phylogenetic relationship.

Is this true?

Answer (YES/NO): NO